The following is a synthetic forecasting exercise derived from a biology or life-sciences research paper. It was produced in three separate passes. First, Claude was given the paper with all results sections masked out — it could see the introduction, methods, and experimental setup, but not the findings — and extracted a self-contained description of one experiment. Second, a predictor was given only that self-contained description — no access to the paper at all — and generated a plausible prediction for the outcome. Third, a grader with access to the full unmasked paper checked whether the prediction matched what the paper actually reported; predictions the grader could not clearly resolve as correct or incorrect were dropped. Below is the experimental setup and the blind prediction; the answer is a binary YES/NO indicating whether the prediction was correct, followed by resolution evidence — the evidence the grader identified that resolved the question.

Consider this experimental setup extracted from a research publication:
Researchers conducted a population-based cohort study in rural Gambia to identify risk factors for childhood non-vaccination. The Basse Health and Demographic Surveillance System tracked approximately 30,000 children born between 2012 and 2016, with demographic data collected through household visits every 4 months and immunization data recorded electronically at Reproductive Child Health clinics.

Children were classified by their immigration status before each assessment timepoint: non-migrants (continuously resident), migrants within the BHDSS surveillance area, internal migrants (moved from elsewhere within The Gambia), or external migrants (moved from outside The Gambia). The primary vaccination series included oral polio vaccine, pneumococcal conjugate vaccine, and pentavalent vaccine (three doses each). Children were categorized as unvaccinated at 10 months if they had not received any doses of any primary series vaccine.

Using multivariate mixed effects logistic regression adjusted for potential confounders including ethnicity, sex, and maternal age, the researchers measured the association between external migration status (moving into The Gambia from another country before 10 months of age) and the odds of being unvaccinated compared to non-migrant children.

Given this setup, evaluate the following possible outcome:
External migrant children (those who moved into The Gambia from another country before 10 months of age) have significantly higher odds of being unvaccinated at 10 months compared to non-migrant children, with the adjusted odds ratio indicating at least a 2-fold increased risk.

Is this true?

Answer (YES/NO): YES